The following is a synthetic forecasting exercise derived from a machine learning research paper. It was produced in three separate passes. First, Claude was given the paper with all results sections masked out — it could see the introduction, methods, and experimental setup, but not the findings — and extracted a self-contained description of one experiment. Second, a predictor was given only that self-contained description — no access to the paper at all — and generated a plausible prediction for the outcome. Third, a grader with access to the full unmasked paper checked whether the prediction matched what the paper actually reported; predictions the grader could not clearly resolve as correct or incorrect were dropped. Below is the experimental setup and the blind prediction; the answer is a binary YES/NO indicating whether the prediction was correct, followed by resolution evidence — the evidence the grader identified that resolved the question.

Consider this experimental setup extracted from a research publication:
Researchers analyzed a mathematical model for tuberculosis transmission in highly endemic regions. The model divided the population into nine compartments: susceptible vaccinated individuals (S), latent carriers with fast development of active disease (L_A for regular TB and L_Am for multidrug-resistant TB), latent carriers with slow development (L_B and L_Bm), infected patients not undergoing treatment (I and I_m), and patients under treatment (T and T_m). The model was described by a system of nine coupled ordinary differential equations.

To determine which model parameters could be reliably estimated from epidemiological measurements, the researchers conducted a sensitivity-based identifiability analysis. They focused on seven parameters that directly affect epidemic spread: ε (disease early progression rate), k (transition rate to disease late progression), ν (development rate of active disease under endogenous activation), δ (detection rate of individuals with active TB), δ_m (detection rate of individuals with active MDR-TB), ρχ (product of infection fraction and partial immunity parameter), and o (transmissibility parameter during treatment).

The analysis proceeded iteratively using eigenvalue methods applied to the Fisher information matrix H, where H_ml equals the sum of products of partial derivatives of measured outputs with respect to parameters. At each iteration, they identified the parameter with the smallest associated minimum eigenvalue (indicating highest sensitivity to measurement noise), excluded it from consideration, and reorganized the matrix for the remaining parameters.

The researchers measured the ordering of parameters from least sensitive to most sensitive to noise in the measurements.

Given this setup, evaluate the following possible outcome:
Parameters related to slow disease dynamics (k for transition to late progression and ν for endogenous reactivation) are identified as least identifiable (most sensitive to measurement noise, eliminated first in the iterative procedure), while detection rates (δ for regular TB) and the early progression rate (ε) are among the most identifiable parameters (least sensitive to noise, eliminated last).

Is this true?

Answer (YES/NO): NO